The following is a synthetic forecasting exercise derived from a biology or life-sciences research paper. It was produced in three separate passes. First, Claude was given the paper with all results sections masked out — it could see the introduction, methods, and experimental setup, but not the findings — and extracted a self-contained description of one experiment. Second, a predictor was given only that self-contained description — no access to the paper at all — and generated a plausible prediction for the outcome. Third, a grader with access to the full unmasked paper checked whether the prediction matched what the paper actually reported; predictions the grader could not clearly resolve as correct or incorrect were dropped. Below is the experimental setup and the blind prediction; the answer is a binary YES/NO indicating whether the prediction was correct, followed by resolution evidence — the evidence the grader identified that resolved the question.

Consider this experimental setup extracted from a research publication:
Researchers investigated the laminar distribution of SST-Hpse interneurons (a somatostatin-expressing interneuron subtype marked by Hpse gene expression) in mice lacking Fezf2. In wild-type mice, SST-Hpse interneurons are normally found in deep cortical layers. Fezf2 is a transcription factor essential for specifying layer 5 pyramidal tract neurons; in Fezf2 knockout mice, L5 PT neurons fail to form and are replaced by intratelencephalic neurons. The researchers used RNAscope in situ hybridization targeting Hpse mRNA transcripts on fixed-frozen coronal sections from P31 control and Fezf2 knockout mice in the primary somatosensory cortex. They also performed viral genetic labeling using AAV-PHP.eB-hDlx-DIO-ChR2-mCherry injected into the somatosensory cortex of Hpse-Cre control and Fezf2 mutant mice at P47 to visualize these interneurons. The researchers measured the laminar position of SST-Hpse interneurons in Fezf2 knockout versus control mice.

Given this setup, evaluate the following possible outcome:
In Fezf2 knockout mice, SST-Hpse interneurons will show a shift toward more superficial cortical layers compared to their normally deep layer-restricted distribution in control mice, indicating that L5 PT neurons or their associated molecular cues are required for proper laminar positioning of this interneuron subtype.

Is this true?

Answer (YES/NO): YES